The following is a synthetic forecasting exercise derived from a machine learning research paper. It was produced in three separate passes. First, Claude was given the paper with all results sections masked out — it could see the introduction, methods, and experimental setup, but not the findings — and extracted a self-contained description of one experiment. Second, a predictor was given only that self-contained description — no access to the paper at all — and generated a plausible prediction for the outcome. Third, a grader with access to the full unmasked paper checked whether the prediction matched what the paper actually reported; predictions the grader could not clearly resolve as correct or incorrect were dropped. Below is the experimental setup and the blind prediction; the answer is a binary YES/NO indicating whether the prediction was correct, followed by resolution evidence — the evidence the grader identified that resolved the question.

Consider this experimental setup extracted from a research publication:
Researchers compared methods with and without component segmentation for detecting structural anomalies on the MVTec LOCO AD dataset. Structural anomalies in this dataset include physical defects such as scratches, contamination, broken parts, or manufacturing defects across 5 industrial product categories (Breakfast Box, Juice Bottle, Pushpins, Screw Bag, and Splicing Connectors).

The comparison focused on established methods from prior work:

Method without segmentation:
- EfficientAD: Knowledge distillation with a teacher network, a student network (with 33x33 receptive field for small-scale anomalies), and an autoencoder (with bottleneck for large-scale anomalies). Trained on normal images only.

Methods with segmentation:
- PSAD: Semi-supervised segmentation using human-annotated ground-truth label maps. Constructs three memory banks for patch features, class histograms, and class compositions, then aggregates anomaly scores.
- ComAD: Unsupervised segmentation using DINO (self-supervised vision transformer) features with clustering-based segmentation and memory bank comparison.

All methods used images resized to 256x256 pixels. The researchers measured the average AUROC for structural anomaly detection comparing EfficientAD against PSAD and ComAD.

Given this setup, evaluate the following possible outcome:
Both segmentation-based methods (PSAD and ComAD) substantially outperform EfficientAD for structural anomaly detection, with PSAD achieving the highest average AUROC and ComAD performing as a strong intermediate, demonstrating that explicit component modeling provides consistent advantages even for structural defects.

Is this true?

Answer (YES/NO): NO